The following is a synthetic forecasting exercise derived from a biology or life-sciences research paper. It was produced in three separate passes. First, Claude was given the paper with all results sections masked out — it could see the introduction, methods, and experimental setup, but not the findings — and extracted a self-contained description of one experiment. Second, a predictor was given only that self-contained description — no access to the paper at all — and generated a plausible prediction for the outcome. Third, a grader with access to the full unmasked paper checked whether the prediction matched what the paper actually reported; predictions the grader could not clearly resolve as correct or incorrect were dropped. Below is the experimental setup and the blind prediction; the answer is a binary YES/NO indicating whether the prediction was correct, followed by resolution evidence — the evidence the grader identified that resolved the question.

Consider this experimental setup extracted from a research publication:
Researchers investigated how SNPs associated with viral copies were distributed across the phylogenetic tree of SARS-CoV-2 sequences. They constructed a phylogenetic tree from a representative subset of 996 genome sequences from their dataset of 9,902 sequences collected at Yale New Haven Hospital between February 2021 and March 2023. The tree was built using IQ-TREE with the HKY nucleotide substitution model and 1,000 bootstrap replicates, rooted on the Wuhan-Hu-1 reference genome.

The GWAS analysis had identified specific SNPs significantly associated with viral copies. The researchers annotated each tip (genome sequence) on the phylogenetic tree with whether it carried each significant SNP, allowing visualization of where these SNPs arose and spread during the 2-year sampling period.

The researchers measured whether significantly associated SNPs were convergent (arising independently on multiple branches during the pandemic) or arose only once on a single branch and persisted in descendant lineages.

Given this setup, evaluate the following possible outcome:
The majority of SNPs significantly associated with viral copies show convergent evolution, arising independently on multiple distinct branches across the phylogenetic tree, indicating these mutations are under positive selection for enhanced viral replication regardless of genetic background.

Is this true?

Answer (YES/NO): NO